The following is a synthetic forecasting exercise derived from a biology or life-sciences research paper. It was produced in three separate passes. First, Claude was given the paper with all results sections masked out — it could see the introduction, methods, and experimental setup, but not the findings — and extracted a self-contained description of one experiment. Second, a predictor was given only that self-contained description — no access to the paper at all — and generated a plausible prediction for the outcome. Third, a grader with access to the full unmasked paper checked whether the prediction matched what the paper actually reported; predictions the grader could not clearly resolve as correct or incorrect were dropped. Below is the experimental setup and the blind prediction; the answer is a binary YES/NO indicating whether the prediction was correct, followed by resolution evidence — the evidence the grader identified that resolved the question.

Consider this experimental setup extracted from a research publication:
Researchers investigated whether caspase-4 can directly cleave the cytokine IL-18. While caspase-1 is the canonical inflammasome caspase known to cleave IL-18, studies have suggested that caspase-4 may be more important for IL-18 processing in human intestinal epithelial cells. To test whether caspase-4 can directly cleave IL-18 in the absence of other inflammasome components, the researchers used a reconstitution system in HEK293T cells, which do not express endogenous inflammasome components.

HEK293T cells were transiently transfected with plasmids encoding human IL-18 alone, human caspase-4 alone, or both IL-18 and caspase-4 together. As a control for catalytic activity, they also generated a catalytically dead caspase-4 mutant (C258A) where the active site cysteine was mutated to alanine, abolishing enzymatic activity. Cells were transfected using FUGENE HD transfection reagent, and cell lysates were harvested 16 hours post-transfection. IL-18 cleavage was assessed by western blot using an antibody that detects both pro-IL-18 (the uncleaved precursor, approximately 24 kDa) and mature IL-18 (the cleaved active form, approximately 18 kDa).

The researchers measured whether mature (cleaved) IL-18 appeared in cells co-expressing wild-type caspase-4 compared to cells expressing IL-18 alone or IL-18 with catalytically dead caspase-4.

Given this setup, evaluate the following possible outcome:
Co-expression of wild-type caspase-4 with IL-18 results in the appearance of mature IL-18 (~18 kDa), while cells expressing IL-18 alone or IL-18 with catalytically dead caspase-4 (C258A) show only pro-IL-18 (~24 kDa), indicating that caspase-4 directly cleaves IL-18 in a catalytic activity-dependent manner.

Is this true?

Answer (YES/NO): YES